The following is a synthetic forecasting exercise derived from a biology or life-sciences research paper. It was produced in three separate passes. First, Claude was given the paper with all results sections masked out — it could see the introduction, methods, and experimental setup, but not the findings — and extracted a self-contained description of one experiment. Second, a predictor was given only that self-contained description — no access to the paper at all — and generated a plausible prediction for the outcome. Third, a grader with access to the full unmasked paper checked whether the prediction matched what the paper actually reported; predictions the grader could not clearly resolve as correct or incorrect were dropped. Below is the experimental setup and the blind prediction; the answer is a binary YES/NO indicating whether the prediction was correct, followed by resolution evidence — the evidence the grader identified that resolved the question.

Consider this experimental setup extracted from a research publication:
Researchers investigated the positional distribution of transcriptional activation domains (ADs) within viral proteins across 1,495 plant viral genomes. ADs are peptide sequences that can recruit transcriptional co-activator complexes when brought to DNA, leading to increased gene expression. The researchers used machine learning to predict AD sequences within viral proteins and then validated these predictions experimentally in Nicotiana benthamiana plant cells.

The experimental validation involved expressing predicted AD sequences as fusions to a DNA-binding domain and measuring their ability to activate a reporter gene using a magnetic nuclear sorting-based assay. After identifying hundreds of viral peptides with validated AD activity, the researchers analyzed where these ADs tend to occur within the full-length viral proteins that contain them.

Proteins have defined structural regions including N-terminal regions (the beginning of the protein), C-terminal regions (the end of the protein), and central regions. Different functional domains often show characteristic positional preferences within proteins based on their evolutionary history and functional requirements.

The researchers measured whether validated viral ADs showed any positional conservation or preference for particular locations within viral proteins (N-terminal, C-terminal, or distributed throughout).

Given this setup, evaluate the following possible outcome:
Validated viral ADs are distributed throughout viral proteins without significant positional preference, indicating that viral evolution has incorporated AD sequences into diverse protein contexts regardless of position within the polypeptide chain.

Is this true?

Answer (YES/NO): NO